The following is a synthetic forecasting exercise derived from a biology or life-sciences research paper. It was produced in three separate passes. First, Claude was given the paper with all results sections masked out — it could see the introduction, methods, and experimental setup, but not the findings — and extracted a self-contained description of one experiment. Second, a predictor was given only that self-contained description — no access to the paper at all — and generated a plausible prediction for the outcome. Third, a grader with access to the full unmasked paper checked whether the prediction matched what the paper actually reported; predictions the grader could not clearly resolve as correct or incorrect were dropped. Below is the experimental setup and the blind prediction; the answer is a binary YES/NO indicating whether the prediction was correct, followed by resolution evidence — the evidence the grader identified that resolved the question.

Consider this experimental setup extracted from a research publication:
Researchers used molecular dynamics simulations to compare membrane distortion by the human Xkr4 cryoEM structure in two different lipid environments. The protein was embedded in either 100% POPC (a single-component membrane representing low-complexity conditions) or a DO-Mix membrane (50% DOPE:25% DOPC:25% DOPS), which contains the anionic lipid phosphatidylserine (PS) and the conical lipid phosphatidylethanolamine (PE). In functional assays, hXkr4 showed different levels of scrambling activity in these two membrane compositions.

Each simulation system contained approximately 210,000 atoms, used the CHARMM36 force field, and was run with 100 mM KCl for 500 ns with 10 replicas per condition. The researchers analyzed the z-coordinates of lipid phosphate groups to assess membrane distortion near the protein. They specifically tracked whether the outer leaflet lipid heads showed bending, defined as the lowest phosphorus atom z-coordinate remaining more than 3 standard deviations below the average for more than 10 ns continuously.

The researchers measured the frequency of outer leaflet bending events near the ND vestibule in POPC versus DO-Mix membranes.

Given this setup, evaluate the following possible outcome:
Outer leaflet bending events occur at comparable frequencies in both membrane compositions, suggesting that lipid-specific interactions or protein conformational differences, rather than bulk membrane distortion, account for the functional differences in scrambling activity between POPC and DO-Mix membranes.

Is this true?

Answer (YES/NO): NO